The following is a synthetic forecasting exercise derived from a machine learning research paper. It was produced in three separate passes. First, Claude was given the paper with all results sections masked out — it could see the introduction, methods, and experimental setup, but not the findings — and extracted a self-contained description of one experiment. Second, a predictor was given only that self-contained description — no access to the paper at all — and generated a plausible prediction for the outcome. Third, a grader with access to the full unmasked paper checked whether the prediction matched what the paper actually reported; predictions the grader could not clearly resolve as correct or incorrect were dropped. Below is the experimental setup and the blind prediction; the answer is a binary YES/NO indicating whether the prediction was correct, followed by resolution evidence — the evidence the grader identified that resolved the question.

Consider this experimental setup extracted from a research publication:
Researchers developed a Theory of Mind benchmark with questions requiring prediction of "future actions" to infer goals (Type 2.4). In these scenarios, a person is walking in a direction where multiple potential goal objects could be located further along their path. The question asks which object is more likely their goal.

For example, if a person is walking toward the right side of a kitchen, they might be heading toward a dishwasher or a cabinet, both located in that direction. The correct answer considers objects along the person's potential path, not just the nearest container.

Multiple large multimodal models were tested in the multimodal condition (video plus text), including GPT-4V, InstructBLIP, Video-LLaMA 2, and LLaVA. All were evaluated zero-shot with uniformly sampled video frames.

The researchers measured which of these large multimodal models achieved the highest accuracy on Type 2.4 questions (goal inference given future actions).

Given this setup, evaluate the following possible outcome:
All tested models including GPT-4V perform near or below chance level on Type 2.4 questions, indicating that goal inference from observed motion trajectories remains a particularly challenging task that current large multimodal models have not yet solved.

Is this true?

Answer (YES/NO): NO